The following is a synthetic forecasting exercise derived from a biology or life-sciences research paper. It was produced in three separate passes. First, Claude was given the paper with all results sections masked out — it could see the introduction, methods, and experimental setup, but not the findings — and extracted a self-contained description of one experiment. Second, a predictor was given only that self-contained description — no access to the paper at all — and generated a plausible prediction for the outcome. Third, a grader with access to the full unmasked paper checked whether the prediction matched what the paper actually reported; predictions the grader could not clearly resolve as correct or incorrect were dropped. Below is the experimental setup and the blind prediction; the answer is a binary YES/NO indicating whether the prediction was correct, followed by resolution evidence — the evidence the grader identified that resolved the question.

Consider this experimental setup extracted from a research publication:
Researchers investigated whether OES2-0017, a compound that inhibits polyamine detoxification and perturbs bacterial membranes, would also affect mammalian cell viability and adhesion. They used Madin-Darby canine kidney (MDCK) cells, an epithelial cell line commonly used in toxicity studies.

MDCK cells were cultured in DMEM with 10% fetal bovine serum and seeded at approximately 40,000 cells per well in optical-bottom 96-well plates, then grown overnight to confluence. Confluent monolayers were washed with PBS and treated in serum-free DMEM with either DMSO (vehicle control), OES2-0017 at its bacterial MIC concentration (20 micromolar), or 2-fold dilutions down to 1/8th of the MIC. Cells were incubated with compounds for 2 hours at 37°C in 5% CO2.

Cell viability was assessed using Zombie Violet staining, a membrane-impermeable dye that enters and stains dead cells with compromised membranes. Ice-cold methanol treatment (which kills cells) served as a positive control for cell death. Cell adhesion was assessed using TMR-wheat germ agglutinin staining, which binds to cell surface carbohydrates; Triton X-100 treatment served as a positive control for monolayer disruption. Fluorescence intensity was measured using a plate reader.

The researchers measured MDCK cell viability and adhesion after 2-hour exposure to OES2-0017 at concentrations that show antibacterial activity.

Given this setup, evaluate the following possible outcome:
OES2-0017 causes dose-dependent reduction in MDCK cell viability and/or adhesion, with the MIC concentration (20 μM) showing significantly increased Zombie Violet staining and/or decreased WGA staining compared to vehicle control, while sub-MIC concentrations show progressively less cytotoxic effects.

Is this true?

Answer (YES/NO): YES